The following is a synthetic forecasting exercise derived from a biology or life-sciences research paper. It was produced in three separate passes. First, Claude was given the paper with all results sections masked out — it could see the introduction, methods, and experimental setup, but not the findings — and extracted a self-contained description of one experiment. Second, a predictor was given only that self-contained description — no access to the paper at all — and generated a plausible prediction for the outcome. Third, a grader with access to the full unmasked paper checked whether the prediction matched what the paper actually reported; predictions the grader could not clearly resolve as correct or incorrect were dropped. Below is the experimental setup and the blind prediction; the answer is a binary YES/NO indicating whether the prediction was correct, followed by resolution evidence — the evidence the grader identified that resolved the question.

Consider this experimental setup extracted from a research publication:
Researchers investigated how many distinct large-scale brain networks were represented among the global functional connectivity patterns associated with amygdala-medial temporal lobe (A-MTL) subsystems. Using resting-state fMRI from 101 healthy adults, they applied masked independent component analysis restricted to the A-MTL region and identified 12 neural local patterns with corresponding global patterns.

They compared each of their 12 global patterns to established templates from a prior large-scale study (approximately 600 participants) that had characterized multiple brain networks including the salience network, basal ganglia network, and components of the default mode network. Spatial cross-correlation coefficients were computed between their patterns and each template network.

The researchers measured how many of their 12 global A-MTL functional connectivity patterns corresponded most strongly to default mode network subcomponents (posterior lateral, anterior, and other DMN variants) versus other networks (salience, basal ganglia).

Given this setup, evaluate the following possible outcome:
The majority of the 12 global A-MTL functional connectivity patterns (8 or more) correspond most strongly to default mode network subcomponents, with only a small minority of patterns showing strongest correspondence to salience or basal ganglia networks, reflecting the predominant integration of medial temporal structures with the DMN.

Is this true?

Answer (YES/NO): NO